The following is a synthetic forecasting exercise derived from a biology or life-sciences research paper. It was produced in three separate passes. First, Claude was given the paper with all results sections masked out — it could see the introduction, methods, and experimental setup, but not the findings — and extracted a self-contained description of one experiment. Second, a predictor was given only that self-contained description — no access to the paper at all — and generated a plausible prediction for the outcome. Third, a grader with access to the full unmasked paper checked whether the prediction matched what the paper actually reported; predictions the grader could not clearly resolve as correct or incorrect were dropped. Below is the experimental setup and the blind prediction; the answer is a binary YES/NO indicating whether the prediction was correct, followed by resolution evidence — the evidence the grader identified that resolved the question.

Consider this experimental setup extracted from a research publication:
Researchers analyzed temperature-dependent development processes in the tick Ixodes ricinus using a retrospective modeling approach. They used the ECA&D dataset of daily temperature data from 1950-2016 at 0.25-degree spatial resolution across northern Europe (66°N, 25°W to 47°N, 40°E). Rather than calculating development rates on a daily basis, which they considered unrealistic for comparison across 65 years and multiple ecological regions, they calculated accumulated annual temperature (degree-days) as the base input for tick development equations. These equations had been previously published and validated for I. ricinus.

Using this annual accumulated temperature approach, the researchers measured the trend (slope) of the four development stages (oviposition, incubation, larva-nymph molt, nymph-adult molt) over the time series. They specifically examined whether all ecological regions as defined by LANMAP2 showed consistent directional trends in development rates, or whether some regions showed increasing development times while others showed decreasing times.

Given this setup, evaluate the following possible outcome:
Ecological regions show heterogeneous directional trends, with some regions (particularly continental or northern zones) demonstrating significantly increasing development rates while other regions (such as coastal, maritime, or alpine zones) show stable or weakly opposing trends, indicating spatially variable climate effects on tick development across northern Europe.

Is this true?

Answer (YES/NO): NO